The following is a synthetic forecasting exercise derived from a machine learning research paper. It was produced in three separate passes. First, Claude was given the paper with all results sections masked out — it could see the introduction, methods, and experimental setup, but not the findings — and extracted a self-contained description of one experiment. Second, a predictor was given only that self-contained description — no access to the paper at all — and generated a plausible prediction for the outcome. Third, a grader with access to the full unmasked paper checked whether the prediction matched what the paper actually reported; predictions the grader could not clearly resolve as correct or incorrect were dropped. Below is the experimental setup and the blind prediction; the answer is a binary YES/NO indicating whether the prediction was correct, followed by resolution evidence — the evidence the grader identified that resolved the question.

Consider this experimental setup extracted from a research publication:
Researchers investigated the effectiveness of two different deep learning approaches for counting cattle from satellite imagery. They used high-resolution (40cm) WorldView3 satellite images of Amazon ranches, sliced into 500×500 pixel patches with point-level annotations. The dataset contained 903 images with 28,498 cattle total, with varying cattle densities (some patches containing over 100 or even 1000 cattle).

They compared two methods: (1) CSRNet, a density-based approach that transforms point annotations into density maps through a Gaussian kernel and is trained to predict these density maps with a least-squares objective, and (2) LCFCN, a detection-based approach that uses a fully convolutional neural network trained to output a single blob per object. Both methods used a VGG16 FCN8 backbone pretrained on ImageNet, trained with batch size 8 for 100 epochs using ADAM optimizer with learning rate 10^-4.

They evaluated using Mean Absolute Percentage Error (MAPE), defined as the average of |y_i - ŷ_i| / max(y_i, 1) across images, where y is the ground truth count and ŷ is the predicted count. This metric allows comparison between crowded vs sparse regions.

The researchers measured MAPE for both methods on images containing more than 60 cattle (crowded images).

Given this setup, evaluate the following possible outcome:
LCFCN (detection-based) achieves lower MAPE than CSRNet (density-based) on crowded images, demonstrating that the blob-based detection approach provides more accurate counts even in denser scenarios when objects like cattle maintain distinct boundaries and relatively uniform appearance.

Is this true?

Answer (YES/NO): NO